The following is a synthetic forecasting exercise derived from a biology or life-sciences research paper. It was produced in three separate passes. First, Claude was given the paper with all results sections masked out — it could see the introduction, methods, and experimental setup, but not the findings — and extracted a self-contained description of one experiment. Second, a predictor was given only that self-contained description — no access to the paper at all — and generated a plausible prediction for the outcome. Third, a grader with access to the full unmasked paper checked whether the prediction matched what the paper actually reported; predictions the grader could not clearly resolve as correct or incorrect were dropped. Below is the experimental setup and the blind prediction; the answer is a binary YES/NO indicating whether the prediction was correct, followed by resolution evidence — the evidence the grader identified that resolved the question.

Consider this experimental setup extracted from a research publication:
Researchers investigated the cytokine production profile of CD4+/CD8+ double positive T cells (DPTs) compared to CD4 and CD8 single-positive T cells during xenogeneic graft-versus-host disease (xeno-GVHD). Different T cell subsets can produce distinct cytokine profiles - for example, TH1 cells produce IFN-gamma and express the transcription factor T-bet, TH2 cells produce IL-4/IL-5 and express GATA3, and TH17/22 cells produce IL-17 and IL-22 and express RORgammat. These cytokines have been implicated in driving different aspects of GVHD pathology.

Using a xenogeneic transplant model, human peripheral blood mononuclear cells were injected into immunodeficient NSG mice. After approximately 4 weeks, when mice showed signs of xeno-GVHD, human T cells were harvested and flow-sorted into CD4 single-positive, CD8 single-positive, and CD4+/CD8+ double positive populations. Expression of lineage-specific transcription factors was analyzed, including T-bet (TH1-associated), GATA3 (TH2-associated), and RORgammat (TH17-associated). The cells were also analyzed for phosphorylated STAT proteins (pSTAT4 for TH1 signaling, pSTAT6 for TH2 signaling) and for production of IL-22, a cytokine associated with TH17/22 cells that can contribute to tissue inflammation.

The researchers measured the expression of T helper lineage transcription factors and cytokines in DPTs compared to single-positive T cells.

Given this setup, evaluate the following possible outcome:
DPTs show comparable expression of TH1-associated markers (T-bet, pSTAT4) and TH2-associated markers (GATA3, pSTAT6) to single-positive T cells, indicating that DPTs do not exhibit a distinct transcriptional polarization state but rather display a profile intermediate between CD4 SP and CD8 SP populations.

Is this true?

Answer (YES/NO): NO